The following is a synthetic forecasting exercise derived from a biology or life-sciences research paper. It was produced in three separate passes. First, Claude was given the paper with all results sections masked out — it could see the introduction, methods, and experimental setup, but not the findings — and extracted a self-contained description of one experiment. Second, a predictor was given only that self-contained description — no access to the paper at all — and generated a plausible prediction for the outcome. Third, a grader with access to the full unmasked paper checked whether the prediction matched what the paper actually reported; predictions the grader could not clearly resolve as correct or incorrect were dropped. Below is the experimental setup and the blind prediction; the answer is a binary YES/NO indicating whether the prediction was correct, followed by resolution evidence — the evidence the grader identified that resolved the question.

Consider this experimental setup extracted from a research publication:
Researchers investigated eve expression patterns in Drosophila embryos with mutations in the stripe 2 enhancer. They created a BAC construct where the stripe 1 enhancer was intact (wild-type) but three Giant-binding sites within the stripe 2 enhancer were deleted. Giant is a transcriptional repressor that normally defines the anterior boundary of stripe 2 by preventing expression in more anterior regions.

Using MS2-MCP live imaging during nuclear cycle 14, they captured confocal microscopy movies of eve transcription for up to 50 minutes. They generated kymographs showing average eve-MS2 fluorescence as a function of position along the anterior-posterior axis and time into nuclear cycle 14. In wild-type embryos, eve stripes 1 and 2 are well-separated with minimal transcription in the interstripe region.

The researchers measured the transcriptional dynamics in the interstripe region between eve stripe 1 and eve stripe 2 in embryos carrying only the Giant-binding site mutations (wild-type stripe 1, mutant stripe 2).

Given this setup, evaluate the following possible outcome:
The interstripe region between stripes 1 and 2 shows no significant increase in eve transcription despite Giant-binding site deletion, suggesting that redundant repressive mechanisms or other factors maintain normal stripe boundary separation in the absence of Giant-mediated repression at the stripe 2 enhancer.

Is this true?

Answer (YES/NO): NO